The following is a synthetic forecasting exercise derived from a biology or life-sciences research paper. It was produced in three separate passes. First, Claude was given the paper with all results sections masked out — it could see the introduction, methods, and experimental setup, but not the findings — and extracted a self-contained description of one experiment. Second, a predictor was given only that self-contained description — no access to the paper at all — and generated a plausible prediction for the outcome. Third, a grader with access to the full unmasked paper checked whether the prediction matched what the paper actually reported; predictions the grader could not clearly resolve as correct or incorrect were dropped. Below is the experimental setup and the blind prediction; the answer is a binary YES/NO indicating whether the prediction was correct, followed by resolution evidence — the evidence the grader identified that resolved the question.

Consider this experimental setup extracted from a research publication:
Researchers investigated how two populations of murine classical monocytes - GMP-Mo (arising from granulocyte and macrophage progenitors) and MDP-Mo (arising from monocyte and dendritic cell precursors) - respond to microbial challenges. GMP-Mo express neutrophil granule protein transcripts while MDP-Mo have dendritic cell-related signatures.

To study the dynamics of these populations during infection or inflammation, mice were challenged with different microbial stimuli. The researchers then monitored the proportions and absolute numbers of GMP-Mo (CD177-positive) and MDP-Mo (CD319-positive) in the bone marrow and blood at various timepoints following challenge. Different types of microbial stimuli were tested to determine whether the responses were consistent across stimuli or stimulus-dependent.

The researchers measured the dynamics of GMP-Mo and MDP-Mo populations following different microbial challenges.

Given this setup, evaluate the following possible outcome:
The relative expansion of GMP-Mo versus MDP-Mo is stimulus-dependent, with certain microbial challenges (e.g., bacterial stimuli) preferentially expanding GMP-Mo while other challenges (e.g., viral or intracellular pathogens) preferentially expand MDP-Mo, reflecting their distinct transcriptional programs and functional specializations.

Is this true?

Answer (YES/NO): YES